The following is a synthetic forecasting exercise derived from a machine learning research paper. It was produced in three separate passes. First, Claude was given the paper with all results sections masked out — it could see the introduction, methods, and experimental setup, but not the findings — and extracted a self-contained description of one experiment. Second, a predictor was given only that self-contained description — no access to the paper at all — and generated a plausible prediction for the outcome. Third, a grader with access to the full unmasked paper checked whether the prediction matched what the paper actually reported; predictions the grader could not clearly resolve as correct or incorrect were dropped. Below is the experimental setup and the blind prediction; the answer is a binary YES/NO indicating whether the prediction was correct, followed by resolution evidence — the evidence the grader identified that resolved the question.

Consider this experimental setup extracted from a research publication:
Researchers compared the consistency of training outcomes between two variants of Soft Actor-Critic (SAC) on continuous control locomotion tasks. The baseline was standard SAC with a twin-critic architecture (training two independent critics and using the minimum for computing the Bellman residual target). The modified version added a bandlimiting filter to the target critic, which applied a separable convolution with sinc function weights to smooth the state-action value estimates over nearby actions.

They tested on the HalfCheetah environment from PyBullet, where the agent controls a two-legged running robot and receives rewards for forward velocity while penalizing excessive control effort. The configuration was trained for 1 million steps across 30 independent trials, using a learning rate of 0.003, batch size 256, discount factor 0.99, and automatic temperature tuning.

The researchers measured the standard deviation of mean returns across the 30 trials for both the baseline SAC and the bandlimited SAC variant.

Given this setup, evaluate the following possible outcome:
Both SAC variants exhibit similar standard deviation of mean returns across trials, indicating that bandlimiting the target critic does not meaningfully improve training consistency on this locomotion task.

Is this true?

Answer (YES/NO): NO